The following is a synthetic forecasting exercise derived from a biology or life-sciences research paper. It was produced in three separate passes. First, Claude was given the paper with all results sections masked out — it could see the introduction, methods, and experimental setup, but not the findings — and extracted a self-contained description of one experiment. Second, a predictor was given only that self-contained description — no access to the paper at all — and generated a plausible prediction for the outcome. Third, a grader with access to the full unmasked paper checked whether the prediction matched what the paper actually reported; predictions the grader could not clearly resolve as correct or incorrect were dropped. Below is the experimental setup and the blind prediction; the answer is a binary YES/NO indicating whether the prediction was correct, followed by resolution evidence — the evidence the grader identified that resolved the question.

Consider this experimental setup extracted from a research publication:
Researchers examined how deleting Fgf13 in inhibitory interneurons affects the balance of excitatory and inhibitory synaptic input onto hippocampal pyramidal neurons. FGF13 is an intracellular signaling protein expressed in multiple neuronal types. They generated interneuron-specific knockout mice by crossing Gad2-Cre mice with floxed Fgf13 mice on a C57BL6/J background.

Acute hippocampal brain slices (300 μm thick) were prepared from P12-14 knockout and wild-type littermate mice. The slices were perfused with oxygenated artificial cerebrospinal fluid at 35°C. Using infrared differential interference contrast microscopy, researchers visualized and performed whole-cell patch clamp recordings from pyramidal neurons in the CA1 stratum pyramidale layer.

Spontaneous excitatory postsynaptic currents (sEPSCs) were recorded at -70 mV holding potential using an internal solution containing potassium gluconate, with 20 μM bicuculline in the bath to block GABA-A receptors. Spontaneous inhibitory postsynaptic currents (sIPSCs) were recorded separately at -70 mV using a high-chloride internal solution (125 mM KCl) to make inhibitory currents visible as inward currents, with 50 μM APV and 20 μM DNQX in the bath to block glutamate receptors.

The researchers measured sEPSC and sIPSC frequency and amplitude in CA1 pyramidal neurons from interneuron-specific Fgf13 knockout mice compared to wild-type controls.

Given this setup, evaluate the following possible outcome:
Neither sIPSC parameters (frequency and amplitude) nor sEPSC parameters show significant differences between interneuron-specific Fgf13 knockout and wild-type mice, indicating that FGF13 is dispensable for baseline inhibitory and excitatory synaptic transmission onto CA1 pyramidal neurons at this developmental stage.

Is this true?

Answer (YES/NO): NO